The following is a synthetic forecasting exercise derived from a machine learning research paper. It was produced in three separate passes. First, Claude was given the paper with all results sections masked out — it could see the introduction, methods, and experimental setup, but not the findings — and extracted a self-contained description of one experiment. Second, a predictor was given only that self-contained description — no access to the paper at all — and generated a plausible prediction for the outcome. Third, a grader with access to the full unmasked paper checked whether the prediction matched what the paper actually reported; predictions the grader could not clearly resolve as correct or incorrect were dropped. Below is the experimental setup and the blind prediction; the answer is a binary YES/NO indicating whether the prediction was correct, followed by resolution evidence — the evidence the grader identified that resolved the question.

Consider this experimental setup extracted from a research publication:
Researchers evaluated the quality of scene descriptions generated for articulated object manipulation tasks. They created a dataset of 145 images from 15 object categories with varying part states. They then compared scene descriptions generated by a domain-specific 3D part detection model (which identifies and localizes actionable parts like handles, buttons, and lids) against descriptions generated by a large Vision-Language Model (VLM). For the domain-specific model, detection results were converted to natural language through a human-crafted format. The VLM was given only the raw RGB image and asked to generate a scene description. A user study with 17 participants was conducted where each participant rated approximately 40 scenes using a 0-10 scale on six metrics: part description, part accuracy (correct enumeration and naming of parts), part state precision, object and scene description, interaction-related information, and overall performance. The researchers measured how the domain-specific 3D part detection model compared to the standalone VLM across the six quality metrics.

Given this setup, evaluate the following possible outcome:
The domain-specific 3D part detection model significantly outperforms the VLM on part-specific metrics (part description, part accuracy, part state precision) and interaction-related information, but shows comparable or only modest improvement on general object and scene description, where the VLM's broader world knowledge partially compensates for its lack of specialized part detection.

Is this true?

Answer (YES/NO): NO